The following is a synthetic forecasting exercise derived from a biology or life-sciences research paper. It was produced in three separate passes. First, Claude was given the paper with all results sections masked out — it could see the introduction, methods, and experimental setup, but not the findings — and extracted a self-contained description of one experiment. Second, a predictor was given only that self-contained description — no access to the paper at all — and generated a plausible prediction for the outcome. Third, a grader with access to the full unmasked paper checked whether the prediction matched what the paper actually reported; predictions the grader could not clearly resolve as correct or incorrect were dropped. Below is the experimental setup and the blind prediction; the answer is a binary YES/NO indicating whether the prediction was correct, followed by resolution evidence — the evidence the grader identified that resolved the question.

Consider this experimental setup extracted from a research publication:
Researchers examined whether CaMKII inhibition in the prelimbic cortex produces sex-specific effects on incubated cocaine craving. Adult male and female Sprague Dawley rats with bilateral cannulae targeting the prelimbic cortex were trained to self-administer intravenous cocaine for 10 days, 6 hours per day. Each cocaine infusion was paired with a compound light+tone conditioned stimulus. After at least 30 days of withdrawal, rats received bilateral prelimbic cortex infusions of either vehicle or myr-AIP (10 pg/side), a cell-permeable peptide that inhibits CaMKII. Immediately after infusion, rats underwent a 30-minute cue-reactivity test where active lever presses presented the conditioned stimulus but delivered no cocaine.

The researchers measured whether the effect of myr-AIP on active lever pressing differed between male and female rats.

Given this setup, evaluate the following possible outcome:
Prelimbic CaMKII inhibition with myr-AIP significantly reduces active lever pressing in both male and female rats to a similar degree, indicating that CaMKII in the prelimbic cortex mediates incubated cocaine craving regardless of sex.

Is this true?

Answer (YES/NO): YES